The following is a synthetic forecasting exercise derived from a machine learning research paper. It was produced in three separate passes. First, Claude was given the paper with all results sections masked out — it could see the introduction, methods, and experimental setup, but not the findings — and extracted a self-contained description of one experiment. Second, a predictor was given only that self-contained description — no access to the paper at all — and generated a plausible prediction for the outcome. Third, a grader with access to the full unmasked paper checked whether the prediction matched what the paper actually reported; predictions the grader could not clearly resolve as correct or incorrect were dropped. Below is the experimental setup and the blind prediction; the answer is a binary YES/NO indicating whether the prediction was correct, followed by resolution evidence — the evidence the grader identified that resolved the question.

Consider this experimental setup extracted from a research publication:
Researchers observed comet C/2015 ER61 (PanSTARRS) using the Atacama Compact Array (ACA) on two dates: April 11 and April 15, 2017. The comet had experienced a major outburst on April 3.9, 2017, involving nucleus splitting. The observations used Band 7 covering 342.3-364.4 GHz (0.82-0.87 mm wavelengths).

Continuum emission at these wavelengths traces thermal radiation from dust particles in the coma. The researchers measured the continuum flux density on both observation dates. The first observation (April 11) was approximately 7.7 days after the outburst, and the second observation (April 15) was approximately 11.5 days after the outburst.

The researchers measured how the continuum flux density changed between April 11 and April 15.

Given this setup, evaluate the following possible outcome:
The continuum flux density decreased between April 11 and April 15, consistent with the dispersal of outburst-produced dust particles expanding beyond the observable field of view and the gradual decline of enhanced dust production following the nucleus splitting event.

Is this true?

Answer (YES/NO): NO